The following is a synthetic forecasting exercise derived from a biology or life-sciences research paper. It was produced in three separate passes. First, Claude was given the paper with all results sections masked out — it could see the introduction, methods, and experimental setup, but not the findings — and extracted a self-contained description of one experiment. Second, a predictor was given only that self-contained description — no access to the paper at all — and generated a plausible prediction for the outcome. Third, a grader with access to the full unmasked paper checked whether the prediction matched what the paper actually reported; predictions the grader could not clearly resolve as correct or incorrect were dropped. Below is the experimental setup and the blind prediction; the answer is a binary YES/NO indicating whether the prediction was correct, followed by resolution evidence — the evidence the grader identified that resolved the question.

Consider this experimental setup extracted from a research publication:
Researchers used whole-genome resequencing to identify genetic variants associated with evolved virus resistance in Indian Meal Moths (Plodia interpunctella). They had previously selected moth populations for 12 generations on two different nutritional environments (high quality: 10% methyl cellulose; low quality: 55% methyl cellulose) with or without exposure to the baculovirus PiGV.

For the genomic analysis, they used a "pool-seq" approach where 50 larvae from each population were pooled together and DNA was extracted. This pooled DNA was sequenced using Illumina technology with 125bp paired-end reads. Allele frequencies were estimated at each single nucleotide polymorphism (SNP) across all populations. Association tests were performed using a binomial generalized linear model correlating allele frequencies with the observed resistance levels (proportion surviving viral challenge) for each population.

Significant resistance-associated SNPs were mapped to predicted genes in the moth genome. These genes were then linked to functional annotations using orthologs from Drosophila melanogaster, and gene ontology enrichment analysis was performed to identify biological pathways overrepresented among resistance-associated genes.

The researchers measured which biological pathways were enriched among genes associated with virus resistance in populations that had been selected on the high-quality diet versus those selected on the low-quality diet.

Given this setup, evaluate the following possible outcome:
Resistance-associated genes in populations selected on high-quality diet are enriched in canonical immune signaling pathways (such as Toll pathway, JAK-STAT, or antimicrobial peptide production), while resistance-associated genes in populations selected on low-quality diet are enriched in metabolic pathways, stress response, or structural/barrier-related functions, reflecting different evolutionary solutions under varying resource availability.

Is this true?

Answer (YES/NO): NO